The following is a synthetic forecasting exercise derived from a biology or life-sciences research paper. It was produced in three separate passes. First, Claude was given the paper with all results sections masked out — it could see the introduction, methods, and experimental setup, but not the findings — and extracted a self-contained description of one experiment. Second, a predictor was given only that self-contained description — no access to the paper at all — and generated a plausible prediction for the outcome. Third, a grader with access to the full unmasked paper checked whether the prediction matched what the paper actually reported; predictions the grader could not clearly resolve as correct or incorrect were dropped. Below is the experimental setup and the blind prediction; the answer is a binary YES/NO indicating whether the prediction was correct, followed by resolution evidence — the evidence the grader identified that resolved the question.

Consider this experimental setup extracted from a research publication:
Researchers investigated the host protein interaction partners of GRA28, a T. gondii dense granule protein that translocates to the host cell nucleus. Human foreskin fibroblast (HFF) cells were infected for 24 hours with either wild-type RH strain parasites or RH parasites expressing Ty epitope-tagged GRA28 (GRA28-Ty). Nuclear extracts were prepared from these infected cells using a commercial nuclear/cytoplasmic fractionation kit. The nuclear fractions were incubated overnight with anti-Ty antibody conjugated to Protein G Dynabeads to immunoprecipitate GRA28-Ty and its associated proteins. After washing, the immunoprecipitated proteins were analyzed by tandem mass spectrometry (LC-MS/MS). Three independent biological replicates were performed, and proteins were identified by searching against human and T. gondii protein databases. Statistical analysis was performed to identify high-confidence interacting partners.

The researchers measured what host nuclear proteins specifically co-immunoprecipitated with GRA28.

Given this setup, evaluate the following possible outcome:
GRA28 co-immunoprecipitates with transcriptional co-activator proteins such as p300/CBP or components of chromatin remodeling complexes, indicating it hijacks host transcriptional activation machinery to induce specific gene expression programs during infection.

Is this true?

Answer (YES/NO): NO